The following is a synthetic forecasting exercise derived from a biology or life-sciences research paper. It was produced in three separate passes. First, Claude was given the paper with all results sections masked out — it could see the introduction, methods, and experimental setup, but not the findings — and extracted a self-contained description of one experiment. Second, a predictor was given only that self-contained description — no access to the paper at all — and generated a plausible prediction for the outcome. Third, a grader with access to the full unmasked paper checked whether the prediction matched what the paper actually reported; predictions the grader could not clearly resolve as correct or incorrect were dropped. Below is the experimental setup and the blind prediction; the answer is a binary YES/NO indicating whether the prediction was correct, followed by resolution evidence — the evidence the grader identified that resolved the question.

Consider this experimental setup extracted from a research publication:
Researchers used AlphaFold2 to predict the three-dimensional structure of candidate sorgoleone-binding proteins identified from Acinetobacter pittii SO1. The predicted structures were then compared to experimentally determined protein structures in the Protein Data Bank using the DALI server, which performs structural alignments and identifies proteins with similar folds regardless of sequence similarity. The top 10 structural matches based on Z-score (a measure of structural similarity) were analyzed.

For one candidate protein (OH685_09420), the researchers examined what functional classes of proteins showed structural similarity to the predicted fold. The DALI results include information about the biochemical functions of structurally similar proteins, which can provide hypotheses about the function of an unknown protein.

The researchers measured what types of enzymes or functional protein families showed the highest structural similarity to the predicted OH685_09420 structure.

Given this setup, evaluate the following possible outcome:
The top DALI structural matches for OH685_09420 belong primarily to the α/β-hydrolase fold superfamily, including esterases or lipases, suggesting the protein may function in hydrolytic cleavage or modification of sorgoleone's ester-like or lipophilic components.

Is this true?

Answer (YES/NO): YES